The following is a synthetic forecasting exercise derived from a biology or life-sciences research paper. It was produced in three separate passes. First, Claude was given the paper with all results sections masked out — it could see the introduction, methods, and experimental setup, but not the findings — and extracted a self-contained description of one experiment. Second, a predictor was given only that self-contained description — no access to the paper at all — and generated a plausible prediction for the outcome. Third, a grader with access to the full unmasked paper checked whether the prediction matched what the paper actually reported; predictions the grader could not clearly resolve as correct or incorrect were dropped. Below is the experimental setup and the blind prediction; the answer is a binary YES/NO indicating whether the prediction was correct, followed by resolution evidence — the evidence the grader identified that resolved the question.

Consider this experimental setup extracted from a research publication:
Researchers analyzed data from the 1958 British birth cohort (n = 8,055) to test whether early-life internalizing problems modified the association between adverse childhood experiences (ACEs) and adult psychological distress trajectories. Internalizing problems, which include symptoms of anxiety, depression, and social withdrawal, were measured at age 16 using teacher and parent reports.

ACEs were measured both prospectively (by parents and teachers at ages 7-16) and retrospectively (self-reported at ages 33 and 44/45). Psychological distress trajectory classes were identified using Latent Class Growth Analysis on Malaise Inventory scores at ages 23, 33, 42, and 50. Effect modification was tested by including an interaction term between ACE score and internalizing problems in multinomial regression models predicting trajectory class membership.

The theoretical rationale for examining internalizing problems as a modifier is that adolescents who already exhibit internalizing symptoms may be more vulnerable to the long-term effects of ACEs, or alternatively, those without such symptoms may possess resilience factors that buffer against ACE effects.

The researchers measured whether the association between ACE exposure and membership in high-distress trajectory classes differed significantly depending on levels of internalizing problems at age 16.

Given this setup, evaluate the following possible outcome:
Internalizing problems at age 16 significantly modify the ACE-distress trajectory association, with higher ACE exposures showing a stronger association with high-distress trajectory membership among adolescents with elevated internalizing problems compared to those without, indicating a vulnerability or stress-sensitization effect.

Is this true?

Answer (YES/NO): NO